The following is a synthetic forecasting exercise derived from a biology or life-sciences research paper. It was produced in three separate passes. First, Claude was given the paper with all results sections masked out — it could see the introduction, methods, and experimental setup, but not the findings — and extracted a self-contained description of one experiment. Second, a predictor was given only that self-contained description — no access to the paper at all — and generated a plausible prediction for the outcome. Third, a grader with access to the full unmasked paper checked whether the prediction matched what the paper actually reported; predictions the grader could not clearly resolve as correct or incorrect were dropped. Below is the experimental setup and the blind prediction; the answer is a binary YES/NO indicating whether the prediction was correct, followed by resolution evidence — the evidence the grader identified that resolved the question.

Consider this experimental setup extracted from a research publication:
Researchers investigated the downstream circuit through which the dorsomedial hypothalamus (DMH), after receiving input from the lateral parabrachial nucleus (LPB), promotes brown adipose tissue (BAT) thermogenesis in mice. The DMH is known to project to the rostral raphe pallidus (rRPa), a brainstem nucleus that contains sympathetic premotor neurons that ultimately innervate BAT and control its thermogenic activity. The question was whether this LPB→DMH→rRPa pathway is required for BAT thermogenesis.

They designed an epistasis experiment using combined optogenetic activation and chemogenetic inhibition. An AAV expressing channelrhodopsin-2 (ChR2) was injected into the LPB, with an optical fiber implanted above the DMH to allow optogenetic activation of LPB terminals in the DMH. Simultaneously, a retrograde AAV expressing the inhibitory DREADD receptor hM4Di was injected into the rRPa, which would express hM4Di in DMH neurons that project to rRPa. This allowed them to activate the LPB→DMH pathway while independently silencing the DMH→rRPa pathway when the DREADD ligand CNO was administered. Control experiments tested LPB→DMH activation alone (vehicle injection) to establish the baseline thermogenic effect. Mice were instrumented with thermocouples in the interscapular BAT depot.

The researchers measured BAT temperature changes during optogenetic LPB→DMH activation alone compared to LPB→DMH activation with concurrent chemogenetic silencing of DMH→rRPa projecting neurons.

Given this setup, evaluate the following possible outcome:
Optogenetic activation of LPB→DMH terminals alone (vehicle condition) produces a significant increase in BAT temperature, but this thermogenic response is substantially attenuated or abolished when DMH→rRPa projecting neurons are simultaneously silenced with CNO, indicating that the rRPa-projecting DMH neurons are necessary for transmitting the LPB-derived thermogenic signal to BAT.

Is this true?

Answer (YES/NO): YES